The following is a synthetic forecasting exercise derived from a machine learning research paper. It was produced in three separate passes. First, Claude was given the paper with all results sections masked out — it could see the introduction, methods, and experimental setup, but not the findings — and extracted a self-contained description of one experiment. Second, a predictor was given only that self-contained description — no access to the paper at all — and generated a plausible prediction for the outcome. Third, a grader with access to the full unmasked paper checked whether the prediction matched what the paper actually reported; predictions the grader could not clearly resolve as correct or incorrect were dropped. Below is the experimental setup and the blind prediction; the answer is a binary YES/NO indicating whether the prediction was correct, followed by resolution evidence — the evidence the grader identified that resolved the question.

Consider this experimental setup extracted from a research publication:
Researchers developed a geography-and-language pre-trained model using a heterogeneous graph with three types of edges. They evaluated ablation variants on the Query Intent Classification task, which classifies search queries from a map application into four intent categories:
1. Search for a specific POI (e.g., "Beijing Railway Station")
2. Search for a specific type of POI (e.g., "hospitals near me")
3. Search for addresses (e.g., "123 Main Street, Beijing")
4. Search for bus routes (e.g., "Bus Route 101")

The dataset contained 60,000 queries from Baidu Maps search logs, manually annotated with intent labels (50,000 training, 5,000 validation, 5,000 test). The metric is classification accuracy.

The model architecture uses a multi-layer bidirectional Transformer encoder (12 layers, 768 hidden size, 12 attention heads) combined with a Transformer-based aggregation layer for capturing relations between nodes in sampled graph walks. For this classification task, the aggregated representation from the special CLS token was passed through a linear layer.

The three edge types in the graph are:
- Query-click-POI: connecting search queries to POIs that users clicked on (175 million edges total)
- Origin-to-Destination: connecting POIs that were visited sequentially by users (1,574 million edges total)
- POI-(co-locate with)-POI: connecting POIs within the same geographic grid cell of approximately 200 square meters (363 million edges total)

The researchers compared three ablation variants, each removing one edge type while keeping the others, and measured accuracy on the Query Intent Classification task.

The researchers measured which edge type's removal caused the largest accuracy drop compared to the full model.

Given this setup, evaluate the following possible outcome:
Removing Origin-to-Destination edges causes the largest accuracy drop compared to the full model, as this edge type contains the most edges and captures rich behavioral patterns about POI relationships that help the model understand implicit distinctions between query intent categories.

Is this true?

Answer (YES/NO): YES